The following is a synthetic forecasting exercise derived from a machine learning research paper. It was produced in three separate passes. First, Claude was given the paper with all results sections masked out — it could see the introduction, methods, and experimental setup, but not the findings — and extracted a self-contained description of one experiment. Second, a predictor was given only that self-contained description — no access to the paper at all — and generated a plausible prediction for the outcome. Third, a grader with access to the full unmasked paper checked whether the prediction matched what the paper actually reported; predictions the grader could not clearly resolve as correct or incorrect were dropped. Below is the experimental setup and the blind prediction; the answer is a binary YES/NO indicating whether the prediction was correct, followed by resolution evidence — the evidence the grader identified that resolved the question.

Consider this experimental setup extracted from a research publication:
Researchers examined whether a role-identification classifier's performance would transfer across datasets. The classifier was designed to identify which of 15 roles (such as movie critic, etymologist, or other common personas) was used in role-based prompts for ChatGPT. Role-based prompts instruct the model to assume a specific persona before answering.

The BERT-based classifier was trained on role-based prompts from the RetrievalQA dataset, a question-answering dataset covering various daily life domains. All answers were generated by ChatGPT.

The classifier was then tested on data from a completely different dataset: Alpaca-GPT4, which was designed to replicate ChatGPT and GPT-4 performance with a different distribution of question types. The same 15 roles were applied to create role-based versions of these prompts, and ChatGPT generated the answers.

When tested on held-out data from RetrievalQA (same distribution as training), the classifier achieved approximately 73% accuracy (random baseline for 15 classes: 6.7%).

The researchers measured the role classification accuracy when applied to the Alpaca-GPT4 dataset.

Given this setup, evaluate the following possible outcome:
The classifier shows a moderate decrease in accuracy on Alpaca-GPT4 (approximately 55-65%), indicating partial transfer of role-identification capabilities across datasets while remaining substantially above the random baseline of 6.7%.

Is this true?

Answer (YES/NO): NO